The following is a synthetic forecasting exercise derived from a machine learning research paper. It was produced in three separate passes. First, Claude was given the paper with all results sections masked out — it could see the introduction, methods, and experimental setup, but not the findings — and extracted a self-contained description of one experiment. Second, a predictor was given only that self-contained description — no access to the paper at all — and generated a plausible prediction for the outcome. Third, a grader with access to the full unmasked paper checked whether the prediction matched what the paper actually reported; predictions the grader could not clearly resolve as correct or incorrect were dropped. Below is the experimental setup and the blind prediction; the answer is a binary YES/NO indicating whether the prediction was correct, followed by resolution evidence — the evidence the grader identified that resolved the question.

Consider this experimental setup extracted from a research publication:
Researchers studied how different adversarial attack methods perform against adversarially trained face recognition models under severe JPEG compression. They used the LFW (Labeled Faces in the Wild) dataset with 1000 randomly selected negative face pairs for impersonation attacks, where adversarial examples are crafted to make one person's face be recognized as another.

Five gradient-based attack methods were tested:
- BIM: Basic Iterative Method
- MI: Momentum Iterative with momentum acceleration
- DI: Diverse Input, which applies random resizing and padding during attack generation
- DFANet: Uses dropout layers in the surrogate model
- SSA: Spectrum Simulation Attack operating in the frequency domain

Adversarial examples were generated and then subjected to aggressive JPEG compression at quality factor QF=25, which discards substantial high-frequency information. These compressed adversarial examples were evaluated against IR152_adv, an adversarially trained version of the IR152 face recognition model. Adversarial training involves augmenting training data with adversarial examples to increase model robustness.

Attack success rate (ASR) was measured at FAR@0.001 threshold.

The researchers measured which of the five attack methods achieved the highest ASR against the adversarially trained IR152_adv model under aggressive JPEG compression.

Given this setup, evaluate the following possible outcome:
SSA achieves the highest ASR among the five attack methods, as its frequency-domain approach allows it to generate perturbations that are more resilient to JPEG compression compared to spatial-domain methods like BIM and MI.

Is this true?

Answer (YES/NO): YES